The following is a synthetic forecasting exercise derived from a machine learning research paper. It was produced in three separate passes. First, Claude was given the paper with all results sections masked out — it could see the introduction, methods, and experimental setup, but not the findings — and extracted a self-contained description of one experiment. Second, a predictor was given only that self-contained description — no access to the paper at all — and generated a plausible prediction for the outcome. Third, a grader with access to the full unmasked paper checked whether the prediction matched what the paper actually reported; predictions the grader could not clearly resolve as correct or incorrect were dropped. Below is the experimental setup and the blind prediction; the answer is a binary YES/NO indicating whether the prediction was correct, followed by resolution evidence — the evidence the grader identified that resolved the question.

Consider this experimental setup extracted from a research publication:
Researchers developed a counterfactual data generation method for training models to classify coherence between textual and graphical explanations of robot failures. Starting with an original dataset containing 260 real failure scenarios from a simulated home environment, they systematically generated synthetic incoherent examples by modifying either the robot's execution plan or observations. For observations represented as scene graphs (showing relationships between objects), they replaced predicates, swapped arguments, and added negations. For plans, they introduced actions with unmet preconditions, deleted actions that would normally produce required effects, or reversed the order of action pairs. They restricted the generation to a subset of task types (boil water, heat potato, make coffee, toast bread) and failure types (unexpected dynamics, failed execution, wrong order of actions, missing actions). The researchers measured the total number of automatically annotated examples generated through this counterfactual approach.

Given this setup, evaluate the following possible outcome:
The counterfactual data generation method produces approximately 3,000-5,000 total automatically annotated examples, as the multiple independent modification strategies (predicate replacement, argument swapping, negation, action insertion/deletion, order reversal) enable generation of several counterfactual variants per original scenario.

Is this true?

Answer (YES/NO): NO